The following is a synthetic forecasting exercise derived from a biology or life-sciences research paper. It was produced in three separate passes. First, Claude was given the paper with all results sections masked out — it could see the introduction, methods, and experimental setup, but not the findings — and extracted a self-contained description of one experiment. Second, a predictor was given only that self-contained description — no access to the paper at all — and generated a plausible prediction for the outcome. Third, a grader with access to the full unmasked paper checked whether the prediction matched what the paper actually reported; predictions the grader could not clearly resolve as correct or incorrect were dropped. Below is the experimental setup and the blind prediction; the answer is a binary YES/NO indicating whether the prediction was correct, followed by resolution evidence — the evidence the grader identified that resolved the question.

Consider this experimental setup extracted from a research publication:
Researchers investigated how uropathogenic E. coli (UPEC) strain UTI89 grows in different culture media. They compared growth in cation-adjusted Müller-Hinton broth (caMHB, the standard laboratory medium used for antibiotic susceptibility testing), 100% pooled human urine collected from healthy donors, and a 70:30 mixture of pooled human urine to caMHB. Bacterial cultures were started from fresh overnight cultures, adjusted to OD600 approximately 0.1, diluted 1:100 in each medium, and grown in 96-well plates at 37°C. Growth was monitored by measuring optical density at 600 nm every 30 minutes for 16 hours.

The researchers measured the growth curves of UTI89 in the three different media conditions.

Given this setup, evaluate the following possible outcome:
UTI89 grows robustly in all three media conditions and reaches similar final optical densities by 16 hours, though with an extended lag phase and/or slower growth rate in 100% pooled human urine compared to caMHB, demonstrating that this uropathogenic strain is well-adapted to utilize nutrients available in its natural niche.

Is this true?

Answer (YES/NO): NO